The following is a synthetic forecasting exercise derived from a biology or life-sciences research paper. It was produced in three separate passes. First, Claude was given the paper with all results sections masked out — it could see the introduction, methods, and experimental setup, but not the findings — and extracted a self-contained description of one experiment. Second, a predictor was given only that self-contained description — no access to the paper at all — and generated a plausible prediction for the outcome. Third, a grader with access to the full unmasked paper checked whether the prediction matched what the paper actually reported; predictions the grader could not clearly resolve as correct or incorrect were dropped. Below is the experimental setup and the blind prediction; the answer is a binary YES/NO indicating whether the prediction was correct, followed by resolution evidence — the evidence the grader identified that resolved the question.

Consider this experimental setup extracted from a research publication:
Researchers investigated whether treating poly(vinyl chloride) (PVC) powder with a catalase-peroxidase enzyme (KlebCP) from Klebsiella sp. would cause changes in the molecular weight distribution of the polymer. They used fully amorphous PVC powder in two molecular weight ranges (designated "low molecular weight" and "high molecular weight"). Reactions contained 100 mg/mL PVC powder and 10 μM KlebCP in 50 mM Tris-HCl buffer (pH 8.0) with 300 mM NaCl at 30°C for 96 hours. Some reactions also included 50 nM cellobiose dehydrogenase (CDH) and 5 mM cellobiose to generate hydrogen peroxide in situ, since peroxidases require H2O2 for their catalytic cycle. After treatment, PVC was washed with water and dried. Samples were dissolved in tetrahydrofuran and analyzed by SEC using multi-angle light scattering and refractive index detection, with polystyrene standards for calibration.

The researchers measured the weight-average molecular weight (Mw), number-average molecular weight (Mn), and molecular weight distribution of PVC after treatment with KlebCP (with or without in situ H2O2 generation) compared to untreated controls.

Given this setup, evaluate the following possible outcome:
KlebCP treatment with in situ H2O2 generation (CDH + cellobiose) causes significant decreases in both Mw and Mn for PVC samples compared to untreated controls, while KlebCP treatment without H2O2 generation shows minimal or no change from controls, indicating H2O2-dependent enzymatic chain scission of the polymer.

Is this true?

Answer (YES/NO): NO